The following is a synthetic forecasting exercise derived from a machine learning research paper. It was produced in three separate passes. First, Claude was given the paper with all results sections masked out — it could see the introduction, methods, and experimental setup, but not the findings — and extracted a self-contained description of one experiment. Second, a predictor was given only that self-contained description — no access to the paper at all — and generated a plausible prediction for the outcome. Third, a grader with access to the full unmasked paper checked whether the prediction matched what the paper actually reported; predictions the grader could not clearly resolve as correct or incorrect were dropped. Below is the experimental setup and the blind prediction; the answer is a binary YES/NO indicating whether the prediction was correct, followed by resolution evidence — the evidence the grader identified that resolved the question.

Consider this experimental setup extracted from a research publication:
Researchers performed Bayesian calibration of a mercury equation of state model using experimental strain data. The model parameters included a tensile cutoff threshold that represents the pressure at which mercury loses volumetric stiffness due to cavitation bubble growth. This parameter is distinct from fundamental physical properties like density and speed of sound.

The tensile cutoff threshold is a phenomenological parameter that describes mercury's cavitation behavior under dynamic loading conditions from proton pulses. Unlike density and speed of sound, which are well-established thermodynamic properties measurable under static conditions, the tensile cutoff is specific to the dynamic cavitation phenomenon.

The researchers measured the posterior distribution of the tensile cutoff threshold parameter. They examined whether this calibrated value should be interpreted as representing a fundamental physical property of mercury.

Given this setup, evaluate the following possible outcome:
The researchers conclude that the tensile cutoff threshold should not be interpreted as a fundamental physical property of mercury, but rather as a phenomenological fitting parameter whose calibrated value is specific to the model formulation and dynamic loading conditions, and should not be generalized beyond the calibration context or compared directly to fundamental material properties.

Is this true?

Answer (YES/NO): YES